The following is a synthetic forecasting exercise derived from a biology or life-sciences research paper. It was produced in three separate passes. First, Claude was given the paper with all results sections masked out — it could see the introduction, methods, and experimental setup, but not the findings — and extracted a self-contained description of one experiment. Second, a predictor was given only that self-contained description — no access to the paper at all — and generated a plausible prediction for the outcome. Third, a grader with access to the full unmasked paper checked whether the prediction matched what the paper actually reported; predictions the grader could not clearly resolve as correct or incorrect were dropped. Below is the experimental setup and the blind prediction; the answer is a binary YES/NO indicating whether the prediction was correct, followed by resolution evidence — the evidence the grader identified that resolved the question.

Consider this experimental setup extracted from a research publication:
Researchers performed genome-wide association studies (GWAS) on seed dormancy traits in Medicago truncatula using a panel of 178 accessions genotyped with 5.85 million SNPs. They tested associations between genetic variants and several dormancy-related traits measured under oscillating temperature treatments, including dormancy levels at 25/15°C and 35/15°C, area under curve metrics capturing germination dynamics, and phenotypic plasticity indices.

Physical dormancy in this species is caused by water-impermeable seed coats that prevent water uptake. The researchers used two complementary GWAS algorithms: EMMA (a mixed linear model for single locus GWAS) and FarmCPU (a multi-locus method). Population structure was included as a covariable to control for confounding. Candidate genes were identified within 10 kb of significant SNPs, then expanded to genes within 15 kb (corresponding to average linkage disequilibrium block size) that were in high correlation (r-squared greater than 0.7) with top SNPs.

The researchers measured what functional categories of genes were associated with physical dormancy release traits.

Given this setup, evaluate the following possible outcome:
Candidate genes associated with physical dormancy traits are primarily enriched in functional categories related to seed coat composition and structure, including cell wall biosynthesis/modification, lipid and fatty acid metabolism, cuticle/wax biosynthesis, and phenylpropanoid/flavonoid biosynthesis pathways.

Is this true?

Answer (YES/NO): NO